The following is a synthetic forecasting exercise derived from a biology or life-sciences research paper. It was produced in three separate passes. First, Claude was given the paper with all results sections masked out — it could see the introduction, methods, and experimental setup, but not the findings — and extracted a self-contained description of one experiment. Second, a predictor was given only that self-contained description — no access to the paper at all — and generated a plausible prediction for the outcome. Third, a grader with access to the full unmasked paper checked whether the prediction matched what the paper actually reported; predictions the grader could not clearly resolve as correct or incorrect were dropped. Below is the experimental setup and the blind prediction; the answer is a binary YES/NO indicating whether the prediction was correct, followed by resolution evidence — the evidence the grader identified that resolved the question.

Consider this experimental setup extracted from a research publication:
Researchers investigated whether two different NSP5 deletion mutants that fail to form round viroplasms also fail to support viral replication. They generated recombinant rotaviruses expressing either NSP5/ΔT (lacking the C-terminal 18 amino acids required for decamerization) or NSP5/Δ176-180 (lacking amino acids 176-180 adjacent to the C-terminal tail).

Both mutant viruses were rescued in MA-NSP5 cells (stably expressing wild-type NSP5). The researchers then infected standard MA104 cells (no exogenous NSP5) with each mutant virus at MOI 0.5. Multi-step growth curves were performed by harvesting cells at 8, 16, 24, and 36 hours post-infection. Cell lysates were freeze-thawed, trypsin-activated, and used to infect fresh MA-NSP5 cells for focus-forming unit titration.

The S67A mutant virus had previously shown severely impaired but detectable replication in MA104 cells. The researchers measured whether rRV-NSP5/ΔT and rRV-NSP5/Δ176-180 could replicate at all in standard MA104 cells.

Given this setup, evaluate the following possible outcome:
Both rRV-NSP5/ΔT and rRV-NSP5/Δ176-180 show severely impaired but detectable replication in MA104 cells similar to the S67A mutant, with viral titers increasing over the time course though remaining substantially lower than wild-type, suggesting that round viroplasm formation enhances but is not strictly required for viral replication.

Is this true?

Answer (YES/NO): NO